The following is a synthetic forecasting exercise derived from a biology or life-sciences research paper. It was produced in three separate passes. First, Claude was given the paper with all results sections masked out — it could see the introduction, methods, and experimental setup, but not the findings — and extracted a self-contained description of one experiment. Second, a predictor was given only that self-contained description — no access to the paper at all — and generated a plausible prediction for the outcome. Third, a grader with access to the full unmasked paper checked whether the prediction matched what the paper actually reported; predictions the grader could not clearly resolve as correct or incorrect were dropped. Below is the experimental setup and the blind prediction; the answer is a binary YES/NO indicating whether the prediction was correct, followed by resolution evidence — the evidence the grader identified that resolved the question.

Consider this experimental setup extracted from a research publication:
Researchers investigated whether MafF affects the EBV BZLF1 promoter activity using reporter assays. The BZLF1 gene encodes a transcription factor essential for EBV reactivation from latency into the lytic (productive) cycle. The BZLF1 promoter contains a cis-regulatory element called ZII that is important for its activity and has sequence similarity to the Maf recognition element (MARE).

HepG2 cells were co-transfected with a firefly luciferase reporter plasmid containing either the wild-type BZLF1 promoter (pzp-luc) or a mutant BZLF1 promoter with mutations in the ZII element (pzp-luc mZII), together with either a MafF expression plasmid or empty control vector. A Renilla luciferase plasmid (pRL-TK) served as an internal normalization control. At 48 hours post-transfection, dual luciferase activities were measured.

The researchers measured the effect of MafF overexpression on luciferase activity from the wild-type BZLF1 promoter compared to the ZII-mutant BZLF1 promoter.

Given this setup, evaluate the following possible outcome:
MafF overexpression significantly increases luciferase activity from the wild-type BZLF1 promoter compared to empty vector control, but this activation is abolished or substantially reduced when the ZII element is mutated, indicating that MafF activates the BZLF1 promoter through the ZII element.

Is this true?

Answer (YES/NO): NO